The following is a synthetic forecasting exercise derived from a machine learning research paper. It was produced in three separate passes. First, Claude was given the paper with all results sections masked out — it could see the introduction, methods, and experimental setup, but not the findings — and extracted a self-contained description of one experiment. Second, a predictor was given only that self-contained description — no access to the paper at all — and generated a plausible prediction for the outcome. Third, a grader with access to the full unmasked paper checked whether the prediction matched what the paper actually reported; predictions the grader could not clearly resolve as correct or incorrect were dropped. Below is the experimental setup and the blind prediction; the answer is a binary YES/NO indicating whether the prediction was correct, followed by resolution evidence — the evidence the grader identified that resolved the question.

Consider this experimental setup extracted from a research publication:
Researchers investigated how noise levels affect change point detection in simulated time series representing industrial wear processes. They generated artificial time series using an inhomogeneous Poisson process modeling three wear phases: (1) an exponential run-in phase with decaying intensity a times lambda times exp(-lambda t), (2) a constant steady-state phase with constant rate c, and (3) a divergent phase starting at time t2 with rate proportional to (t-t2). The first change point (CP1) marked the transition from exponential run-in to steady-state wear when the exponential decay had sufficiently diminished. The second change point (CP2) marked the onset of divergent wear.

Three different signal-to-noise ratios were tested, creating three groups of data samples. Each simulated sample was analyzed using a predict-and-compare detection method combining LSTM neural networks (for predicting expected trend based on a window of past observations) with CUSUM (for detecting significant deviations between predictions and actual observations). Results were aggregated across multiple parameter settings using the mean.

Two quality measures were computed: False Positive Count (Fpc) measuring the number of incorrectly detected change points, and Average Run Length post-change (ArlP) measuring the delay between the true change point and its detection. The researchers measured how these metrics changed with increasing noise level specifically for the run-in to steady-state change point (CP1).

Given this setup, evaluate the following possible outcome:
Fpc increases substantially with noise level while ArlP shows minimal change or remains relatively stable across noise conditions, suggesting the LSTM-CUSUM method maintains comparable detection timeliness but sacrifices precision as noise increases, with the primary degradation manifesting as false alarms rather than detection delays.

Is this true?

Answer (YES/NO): NO